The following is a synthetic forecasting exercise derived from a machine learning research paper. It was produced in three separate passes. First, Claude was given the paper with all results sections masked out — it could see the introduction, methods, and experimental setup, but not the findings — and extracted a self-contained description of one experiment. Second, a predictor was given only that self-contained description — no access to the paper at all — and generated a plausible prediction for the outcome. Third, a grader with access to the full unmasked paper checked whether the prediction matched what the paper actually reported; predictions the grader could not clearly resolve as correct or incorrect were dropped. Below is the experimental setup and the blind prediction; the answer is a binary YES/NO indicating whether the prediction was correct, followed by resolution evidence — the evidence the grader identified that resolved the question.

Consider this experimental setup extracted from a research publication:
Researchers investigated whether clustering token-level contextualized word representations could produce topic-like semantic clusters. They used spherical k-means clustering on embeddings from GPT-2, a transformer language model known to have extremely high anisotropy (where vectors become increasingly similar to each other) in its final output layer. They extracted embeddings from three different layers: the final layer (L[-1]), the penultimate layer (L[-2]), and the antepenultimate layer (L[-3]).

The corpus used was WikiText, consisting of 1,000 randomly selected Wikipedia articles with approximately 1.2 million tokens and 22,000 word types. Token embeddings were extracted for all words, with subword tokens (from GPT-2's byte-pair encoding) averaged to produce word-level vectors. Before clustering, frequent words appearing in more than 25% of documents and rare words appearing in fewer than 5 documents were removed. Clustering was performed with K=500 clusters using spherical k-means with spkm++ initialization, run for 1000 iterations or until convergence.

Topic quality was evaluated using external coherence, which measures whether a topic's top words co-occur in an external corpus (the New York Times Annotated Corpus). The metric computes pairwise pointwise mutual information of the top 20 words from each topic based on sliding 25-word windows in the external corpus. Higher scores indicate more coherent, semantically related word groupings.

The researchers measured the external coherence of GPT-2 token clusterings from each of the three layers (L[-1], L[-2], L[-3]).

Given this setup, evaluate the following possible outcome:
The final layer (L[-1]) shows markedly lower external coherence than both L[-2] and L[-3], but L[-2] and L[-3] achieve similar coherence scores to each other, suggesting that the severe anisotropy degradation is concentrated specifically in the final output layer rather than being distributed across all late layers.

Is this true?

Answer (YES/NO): YES